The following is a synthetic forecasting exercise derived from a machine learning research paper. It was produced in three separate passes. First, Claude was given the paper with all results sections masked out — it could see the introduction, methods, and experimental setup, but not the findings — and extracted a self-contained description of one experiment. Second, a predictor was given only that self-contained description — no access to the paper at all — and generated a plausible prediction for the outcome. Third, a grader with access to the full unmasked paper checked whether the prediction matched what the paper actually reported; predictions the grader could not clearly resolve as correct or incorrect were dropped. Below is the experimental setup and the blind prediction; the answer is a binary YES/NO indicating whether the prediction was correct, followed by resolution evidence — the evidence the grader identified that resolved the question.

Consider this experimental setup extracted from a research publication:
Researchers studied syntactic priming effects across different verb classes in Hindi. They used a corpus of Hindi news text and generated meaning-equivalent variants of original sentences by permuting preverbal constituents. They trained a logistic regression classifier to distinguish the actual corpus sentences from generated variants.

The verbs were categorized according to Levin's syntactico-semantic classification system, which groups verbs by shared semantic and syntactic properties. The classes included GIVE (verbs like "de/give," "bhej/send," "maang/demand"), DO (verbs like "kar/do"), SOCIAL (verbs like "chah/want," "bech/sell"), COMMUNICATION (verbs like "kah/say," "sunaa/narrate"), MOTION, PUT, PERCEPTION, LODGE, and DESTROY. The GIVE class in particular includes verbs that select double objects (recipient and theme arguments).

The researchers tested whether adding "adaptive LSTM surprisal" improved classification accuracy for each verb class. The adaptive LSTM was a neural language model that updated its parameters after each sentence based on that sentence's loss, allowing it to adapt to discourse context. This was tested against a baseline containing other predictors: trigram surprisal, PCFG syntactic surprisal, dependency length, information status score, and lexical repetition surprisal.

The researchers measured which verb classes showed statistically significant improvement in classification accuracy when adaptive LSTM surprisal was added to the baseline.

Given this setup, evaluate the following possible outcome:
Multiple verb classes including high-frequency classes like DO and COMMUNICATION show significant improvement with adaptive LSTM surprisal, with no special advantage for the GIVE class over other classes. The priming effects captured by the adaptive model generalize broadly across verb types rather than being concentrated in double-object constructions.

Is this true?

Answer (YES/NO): NO